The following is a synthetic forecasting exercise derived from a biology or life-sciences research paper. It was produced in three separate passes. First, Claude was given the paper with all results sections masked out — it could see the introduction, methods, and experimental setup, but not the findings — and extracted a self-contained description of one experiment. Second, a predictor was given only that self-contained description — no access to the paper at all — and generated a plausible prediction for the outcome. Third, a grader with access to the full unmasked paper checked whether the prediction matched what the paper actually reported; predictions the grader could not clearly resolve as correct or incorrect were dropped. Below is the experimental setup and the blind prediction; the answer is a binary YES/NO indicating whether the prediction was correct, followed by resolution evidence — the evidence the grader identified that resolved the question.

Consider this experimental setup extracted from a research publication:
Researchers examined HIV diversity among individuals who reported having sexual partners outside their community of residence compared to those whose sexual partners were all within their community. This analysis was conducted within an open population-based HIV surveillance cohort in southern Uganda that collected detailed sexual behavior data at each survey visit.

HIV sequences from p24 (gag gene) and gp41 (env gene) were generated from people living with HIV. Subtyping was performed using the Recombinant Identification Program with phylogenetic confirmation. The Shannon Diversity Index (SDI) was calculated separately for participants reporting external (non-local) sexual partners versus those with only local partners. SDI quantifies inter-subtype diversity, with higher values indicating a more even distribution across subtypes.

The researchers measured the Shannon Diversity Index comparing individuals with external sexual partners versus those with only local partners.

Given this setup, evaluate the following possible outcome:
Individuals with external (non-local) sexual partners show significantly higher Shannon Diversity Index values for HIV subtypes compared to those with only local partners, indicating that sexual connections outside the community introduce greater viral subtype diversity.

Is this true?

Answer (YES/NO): NO